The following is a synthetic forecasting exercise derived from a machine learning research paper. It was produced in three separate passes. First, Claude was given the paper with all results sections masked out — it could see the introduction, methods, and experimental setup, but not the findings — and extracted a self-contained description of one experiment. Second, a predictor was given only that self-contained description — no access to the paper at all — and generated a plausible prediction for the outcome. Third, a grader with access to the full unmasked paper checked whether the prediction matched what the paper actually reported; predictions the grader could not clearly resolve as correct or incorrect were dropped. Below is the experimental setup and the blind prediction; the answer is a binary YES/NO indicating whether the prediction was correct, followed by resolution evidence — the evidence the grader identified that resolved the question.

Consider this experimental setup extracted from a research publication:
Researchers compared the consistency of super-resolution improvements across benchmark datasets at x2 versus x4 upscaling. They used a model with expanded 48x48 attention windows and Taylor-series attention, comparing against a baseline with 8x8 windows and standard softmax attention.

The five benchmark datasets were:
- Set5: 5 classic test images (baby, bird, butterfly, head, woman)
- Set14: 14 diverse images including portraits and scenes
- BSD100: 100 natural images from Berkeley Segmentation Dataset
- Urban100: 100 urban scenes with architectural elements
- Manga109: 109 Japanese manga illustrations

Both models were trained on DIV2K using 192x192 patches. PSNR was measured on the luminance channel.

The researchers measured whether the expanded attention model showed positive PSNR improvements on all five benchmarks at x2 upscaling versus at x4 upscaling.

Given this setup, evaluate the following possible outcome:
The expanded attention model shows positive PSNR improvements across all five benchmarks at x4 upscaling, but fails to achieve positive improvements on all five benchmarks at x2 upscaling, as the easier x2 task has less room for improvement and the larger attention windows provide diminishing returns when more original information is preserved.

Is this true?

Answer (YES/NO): NO